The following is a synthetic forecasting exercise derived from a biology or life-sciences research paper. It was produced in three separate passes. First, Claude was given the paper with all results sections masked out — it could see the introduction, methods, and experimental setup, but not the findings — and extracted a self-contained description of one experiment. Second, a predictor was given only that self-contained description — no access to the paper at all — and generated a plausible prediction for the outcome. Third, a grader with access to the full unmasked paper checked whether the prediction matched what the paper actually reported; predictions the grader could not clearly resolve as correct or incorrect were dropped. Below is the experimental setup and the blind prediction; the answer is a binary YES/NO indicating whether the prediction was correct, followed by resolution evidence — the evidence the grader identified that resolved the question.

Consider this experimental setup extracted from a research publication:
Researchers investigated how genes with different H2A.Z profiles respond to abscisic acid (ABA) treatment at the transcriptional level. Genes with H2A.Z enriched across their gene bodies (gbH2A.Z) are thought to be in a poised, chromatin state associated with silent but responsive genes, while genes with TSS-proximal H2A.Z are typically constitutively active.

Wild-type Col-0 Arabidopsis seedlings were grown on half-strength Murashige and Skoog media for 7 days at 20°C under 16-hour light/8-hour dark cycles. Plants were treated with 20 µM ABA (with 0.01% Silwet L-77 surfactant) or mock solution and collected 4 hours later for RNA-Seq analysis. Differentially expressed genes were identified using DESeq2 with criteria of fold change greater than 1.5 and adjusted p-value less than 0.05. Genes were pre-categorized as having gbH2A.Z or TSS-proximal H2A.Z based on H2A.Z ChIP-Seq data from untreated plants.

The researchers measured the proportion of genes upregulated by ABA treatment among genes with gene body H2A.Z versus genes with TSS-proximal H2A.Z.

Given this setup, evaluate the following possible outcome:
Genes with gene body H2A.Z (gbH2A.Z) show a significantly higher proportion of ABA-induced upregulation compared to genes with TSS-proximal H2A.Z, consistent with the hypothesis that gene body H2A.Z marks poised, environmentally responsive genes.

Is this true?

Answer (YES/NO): YES